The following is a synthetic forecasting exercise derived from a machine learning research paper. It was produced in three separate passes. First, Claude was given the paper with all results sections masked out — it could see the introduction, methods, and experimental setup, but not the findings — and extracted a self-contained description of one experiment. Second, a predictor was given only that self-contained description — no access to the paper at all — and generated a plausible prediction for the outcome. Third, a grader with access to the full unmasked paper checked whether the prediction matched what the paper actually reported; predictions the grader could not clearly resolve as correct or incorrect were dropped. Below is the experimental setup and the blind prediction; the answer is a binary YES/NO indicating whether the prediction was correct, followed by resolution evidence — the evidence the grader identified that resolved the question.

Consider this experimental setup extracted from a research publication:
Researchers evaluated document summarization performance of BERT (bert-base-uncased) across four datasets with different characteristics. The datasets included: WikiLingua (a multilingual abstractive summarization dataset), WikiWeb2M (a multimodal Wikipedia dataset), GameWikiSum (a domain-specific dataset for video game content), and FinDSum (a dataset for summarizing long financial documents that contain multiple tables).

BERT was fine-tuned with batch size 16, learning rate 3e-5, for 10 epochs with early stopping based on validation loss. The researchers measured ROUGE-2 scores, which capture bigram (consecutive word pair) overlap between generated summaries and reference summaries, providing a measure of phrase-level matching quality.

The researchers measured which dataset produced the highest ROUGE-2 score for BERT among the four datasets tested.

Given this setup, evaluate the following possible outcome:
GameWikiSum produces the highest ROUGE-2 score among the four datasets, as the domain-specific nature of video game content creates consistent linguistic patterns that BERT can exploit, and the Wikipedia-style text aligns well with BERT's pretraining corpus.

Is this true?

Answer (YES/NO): NO